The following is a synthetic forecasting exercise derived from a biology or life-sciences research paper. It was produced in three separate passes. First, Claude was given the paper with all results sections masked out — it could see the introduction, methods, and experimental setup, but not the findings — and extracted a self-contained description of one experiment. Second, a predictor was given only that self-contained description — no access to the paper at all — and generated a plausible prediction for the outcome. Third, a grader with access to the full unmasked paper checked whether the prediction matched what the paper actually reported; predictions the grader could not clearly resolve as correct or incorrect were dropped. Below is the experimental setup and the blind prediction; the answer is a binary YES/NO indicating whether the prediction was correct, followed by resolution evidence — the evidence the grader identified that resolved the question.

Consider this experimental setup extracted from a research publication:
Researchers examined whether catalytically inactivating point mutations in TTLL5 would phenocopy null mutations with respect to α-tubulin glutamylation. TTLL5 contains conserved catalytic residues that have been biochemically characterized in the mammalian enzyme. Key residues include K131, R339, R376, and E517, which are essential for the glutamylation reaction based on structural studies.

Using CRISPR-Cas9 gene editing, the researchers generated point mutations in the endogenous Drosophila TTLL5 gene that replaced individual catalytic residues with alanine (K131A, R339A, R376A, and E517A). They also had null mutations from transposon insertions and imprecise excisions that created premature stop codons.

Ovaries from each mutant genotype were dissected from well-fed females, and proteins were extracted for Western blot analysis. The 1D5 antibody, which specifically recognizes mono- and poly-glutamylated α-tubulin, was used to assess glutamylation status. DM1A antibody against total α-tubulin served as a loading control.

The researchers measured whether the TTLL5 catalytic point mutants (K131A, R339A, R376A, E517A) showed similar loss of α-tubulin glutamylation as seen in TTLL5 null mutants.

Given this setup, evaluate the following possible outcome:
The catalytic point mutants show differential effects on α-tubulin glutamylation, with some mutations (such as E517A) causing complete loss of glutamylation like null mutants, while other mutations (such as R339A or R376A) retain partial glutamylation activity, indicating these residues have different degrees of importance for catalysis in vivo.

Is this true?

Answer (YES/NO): NO